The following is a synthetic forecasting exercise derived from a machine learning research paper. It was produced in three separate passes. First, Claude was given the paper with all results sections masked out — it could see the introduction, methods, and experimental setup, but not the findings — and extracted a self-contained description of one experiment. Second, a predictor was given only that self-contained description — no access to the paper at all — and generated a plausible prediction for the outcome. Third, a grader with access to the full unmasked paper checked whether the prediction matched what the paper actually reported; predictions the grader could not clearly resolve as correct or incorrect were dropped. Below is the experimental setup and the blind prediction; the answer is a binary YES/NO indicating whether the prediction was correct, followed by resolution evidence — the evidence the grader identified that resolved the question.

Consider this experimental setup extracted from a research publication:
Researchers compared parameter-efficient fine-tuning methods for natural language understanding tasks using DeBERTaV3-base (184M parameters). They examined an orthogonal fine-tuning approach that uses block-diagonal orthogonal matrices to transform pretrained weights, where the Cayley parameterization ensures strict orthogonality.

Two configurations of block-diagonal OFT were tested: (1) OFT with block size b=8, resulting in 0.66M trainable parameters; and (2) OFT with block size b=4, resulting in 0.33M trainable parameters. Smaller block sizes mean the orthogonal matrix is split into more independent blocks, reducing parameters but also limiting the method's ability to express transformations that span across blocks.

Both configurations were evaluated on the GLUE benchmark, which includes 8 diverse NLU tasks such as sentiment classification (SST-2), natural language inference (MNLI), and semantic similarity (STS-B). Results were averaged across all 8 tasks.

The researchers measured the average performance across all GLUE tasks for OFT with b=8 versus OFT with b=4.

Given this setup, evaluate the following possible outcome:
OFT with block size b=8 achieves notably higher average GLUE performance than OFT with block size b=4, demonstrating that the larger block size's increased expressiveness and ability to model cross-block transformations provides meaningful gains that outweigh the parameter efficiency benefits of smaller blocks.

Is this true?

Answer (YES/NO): YES